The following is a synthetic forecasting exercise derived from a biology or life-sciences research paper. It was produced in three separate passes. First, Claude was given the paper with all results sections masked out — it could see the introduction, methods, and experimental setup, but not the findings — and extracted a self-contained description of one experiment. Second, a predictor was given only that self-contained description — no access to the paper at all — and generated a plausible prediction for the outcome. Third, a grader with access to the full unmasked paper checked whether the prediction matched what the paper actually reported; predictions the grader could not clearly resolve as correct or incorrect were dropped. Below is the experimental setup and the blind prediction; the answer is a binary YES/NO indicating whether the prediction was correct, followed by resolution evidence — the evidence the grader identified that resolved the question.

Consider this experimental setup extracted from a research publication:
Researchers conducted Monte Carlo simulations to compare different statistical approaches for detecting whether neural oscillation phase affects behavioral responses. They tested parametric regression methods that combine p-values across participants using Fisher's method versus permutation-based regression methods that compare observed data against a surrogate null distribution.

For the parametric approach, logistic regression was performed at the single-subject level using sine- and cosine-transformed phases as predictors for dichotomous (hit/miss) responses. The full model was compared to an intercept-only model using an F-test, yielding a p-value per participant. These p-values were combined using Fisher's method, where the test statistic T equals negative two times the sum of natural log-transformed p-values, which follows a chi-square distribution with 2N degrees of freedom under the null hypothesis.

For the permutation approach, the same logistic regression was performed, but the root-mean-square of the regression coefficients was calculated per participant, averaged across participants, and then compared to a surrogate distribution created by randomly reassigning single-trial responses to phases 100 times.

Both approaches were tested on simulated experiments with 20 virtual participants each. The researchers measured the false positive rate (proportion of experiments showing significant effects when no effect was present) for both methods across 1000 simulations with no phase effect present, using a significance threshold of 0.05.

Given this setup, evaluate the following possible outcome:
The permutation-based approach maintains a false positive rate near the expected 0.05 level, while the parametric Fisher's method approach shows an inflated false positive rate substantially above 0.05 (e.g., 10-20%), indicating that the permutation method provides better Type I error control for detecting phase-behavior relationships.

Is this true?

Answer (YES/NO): NO